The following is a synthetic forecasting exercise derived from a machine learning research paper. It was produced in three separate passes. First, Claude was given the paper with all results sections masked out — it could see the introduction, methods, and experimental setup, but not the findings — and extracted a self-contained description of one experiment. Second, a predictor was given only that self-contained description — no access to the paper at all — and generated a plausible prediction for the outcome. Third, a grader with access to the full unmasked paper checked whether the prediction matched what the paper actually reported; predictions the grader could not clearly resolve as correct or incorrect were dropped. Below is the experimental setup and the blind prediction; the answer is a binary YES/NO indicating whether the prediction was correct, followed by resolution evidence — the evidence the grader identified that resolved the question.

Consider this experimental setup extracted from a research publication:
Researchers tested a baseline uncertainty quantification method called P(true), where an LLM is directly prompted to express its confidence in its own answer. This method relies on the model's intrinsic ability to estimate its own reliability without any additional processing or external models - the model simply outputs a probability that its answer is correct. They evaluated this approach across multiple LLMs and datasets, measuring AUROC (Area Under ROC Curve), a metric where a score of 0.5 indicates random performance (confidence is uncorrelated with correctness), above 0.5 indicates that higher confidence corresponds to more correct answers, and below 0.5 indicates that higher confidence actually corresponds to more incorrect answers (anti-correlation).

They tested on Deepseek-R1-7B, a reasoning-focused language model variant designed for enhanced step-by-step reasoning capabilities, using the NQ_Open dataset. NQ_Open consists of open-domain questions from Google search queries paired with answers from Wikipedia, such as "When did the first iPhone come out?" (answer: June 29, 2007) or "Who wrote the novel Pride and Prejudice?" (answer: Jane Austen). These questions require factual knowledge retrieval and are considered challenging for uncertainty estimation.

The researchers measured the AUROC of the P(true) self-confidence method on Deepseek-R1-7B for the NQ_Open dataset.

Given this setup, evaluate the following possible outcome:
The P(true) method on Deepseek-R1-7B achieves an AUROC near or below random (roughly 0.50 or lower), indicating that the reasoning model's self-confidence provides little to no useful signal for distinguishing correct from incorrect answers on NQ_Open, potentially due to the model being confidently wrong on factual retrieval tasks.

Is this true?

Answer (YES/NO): YES